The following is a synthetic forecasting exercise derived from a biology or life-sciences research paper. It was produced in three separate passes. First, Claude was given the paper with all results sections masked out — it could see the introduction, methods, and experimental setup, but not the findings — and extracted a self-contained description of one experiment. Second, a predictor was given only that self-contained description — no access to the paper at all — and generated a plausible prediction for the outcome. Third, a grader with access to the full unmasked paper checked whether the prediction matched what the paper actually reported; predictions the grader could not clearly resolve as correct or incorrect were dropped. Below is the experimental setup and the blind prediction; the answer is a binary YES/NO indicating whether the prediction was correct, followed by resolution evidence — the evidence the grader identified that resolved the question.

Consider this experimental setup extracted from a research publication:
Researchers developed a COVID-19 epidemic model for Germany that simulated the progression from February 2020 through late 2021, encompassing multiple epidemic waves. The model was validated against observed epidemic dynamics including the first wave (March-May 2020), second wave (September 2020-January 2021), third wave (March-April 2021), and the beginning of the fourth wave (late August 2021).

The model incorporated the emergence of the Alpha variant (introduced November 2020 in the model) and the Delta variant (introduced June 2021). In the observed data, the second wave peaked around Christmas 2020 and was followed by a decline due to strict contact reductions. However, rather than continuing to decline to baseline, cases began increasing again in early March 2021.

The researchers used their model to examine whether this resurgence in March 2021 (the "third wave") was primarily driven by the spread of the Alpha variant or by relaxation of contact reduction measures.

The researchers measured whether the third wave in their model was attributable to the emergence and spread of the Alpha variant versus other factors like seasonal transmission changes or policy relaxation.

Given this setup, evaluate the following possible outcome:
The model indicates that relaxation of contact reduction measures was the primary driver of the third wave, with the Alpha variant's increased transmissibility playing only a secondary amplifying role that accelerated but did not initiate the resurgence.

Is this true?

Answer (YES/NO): NO